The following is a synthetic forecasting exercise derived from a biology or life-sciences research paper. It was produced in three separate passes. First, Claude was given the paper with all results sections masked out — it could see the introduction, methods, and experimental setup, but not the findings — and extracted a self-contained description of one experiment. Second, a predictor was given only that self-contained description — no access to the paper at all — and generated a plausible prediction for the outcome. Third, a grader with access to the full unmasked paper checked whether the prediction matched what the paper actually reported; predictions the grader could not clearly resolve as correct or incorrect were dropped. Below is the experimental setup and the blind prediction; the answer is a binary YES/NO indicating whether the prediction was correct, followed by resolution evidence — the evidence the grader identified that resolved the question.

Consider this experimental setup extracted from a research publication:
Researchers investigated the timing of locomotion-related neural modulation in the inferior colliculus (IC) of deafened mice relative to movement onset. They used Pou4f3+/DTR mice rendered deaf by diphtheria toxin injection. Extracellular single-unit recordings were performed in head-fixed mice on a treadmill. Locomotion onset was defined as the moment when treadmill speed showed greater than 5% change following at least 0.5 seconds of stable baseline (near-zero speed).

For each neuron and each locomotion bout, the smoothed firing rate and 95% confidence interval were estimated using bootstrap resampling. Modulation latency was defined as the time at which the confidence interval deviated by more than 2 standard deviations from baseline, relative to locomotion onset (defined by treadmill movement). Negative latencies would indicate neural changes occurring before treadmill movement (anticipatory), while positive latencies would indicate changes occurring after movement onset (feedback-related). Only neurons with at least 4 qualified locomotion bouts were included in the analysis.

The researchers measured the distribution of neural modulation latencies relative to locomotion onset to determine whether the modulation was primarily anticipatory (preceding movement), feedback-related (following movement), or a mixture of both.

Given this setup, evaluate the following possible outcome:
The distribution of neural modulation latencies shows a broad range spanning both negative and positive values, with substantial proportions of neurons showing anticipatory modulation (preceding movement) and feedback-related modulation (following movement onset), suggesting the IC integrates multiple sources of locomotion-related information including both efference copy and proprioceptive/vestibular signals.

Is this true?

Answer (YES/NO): YES